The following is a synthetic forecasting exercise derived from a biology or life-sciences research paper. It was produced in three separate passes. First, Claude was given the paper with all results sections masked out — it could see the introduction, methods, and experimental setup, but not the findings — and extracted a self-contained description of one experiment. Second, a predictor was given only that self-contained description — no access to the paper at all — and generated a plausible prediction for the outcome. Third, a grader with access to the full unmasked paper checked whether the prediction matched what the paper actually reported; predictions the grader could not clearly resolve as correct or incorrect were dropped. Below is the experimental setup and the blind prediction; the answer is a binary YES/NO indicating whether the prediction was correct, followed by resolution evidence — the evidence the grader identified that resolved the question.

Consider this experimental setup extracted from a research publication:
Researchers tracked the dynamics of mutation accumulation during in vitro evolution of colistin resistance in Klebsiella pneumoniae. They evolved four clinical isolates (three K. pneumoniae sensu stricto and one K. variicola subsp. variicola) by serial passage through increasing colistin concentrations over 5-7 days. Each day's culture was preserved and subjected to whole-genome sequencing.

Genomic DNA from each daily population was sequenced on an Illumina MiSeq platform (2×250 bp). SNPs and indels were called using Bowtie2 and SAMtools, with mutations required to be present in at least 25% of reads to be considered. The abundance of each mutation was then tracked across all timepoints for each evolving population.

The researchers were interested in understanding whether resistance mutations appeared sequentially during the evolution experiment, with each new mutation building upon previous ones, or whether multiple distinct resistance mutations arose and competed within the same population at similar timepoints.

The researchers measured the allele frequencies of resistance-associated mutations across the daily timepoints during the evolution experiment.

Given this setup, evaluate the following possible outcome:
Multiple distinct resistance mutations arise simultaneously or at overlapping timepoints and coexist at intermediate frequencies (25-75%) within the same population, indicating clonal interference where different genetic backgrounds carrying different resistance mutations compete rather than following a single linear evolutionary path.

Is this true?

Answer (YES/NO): NO